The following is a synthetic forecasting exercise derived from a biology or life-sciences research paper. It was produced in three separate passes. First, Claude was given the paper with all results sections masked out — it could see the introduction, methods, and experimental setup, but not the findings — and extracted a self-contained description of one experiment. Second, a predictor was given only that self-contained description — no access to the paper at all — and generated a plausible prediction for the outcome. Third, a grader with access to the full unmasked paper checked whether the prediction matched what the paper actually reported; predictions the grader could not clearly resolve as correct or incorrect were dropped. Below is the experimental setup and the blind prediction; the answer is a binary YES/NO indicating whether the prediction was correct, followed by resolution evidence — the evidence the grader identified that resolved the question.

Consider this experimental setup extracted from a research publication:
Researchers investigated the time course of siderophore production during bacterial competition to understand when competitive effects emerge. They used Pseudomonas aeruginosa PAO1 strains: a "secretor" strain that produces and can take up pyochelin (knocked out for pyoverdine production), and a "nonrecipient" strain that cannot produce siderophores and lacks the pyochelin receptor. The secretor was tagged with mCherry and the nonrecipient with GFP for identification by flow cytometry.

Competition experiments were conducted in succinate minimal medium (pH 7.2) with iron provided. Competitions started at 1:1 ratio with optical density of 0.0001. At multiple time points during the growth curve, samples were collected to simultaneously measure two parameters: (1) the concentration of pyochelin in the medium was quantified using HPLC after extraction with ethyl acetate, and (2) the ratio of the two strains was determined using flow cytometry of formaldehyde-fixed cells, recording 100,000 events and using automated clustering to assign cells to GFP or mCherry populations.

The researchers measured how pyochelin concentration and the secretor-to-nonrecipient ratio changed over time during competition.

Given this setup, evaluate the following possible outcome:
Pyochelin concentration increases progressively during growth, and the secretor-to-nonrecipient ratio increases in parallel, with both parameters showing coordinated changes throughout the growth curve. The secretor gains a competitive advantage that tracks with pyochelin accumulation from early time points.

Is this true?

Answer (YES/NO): NO